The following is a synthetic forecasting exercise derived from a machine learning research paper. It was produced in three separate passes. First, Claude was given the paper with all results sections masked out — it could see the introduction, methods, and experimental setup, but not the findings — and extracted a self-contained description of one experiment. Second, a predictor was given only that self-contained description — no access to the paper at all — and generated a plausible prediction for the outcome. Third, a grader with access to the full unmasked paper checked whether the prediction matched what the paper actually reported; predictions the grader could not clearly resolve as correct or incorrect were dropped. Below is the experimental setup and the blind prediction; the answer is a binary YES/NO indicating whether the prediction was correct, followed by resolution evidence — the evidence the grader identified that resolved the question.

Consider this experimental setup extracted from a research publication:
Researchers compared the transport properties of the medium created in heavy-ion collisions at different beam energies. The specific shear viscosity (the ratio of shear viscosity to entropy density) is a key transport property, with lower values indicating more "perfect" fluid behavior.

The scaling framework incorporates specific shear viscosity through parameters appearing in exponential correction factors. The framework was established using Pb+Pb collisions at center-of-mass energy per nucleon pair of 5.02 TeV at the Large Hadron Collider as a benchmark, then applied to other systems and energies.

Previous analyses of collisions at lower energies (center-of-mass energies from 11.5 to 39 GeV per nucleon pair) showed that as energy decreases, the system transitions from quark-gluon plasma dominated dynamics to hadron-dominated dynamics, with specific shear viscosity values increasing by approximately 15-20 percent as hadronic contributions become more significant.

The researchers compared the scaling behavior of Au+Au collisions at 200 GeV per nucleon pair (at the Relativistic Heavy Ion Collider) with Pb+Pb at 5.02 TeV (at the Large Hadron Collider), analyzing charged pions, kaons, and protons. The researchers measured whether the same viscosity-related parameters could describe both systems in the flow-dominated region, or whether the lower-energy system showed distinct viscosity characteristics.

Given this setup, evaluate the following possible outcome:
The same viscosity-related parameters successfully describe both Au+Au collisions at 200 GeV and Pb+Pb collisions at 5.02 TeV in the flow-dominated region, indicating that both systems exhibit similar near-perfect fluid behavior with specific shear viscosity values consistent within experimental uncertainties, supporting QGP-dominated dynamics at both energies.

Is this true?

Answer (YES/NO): NO